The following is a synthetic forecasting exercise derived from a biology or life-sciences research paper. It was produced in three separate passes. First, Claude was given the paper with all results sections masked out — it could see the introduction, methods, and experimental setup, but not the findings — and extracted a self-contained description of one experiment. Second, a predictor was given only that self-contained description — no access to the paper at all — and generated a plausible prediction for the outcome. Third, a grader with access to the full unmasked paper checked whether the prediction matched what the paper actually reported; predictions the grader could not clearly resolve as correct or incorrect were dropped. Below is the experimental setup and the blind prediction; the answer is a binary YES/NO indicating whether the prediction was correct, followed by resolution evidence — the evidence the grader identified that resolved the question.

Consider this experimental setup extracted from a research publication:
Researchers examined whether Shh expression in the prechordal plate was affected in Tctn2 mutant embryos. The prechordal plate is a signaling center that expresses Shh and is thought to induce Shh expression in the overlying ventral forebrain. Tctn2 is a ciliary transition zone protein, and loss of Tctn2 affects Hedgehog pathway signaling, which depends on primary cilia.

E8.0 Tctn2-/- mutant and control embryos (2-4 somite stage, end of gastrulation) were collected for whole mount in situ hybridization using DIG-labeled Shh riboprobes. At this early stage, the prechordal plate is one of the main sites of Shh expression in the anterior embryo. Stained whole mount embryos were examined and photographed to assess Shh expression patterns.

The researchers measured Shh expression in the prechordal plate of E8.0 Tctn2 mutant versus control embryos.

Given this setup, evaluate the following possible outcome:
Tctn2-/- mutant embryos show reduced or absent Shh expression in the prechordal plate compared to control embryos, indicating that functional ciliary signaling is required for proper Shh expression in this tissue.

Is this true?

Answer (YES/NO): NO